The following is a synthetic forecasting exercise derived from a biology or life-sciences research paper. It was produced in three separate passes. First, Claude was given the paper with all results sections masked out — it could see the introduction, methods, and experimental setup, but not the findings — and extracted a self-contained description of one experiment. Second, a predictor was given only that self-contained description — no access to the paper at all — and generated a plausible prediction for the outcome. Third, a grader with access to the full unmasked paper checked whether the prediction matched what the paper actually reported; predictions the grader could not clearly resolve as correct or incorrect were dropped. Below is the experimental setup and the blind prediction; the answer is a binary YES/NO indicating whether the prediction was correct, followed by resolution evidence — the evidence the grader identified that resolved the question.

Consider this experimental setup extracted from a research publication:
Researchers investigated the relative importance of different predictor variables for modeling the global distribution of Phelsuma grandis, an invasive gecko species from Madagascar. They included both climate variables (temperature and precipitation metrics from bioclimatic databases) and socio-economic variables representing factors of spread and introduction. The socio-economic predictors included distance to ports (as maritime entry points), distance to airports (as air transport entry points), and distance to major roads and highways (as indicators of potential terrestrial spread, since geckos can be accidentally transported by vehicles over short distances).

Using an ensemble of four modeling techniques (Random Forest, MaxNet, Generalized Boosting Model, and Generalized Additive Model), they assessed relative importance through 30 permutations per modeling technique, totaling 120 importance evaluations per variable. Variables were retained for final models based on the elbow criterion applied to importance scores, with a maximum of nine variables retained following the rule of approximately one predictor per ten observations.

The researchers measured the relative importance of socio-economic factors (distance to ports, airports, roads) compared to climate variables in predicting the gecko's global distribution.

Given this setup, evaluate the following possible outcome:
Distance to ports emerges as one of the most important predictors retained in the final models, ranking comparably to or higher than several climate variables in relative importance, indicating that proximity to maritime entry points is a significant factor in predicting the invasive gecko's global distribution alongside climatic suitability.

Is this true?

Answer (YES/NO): YES